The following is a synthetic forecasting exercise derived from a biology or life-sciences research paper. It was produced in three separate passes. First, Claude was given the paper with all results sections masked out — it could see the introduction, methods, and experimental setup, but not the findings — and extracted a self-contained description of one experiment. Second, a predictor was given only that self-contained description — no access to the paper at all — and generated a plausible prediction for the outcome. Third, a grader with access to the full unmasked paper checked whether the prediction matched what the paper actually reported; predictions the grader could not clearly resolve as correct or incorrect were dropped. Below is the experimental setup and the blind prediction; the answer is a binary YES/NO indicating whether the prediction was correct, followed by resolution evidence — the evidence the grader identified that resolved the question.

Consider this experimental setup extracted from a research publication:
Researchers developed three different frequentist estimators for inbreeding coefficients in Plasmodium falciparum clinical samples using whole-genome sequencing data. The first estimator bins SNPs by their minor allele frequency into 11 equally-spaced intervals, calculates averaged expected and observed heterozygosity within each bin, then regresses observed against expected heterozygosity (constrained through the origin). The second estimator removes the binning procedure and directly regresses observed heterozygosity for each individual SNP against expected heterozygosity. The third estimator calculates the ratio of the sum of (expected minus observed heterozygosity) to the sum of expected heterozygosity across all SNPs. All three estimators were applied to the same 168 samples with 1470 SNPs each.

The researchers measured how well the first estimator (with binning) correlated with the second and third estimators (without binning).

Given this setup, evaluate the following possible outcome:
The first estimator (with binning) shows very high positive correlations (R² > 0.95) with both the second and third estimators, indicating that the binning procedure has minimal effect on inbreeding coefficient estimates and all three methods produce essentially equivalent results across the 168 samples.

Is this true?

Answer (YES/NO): NO